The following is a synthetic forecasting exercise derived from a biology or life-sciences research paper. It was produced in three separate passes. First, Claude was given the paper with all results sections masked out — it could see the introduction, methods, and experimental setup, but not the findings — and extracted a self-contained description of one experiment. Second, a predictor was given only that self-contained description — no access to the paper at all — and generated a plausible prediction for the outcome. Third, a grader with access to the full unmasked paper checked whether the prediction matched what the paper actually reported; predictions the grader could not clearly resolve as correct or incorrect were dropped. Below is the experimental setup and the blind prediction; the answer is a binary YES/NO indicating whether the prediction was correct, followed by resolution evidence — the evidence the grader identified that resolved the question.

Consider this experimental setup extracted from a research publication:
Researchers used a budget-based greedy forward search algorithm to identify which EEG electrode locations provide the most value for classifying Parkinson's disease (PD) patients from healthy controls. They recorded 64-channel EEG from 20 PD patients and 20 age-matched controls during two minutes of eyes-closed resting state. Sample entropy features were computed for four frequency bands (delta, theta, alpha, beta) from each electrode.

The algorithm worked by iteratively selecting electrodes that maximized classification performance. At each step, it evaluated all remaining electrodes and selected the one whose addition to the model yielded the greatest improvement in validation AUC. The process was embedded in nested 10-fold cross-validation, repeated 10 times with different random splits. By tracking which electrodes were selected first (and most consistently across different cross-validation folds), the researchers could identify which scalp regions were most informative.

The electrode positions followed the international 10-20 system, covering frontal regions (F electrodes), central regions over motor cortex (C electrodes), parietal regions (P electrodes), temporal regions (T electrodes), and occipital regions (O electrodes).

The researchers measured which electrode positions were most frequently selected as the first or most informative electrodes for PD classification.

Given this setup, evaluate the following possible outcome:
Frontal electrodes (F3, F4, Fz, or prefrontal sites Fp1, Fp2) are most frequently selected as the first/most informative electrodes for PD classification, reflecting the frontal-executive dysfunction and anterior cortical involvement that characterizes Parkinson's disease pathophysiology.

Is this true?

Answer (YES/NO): NO